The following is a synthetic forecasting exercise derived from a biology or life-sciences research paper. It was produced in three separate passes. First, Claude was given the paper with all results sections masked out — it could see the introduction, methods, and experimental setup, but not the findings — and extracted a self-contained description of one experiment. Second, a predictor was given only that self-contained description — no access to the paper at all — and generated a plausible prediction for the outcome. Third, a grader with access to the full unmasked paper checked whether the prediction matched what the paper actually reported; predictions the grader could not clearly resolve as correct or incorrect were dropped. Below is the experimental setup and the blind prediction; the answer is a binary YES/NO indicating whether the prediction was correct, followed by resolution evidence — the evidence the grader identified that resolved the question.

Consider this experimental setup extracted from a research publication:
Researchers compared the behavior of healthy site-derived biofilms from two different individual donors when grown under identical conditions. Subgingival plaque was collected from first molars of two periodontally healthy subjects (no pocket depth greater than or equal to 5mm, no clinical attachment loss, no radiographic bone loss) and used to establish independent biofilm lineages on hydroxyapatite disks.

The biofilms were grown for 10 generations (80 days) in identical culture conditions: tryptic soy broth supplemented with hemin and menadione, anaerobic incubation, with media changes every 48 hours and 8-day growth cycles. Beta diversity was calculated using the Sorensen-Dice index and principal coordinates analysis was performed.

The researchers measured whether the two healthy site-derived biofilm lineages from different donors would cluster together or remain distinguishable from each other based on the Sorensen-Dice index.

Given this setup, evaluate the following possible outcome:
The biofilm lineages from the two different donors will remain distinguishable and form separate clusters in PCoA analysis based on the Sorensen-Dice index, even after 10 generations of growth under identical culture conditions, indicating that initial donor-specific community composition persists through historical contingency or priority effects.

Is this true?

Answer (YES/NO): NO